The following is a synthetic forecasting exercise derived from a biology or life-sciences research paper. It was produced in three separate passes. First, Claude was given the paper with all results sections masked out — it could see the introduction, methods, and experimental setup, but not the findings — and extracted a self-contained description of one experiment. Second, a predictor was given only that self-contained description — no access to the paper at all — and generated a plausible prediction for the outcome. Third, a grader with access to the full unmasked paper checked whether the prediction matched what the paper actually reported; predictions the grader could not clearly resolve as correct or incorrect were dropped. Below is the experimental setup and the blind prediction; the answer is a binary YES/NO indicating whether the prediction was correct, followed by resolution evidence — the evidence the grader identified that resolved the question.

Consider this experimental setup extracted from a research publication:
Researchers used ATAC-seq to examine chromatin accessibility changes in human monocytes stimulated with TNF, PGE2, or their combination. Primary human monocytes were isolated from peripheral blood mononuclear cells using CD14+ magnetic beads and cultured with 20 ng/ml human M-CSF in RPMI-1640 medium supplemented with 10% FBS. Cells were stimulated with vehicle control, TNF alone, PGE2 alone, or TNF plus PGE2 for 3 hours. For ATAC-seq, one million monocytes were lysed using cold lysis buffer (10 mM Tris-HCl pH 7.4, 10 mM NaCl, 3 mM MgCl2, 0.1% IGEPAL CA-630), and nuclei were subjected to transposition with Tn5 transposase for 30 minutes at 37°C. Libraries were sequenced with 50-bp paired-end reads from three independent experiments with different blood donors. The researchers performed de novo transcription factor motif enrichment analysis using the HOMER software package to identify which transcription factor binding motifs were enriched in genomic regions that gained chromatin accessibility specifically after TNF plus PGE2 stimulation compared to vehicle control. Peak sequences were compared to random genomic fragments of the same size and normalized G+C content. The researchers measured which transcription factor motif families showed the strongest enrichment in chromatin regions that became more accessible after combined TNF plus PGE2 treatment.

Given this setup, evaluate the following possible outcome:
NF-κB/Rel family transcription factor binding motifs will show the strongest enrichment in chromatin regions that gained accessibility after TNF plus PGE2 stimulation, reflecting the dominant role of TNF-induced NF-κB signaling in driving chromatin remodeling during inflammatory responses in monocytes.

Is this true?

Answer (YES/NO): NO